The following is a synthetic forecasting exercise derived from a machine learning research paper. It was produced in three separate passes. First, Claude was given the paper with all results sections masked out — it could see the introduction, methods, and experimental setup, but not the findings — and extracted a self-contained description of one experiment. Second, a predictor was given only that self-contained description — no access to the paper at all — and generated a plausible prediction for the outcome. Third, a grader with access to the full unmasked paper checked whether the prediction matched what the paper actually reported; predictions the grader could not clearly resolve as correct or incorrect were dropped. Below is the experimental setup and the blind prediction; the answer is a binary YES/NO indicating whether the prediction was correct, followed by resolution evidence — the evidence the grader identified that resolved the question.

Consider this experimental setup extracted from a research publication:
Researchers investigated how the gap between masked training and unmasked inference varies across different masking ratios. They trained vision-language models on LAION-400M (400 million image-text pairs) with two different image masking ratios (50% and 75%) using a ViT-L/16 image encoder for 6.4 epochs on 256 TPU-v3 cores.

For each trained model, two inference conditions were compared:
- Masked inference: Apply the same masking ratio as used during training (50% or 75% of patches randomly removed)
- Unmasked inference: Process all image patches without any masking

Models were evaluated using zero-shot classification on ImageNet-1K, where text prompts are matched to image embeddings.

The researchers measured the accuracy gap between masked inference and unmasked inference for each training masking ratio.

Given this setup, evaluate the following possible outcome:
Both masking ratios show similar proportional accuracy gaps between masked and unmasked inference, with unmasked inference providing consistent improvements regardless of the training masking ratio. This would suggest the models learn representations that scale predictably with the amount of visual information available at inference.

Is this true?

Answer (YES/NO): NO